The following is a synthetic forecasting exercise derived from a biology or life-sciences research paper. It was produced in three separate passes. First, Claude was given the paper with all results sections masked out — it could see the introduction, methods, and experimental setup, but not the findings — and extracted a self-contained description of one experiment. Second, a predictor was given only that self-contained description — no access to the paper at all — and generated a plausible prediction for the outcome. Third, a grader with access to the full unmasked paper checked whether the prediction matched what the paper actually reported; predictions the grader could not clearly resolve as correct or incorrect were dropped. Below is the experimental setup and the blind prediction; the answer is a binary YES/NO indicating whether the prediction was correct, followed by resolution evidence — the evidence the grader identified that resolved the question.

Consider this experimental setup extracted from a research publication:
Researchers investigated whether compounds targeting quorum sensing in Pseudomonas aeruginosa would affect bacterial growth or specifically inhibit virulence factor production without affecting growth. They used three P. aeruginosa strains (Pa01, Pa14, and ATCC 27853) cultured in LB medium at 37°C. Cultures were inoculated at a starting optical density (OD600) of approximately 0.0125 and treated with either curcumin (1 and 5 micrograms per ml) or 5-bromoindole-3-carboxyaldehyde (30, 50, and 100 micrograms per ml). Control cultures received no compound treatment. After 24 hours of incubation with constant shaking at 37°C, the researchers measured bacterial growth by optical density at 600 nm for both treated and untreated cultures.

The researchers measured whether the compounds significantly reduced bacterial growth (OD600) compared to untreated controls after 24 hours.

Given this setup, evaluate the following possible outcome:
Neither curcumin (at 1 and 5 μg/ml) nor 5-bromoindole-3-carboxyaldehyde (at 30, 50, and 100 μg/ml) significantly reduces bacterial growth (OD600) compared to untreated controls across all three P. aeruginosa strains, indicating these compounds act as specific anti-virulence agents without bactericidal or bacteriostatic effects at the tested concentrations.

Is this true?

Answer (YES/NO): YES